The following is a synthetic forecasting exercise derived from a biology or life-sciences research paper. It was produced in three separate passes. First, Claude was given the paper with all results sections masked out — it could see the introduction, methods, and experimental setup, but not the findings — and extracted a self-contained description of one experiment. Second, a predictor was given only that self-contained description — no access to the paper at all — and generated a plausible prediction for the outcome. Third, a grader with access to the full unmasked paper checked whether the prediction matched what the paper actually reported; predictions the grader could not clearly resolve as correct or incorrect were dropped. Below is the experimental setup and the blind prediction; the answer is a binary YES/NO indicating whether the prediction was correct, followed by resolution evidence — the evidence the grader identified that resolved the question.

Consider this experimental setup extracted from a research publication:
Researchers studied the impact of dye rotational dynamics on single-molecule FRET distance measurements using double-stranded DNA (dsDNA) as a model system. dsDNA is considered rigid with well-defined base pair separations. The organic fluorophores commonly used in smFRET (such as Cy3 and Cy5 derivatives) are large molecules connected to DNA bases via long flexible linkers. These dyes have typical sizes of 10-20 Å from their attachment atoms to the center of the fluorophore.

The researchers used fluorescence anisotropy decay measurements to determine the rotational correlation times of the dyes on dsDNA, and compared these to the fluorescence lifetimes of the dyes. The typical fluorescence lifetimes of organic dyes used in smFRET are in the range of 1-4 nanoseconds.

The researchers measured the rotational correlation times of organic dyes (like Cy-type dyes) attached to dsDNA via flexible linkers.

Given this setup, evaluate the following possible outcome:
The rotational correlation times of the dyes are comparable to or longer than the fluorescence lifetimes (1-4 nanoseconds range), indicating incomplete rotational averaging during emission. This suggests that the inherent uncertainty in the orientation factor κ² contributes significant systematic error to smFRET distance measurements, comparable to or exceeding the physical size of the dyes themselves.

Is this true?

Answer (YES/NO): NO